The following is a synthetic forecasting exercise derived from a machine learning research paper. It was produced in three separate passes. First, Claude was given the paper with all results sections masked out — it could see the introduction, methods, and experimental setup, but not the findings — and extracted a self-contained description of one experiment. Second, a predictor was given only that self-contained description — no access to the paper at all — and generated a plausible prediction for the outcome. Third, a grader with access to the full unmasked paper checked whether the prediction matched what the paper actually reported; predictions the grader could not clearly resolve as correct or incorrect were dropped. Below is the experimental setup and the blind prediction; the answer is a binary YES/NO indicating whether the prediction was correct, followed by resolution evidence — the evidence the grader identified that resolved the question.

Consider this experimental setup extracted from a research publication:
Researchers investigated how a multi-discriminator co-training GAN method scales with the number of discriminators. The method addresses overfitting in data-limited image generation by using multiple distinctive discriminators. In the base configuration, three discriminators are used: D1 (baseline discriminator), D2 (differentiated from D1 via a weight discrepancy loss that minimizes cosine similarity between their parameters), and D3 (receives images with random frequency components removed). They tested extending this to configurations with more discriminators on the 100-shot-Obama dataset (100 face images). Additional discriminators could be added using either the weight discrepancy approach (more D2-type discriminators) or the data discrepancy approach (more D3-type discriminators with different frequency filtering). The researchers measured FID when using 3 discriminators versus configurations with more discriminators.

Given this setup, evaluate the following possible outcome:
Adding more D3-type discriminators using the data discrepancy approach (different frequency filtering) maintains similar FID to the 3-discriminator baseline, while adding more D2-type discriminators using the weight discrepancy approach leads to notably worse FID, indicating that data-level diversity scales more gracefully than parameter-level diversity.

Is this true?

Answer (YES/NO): NO